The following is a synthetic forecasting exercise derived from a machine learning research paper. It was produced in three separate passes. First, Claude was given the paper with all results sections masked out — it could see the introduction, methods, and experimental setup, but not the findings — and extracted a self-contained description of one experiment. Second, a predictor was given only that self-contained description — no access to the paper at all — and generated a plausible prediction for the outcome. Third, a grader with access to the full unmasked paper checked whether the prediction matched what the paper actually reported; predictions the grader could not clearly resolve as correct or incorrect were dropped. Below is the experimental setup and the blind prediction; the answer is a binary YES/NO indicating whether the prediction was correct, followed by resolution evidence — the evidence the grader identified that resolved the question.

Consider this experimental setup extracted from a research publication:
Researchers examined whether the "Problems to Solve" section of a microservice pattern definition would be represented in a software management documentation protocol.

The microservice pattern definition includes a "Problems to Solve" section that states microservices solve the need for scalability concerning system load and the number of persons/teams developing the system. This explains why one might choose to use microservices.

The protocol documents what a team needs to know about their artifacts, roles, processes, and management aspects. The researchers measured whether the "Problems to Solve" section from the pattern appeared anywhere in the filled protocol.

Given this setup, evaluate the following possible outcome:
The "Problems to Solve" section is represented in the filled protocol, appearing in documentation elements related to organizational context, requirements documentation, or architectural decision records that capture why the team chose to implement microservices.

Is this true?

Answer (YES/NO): NO